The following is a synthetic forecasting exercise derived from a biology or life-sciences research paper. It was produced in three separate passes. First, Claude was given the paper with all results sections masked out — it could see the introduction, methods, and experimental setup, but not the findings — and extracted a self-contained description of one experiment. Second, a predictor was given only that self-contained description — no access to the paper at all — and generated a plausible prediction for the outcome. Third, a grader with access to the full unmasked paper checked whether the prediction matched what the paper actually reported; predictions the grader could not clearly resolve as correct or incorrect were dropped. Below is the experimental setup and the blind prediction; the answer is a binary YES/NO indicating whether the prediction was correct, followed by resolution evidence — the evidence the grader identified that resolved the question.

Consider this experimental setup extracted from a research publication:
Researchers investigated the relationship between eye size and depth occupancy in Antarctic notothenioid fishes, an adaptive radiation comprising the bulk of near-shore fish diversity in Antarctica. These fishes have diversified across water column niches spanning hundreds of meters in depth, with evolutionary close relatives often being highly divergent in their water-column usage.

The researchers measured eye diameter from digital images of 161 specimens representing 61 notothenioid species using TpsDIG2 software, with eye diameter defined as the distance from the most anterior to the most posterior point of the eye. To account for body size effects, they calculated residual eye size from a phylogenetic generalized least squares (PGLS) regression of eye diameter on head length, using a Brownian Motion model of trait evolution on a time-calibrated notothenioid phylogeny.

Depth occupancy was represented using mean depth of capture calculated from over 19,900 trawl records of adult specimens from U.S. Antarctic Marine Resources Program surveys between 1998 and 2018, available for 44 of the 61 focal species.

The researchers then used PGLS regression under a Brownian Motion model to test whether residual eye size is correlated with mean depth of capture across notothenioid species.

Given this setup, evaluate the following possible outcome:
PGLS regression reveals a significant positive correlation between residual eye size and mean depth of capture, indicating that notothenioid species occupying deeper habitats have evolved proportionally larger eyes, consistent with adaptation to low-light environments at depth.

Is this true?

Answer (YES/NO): NO